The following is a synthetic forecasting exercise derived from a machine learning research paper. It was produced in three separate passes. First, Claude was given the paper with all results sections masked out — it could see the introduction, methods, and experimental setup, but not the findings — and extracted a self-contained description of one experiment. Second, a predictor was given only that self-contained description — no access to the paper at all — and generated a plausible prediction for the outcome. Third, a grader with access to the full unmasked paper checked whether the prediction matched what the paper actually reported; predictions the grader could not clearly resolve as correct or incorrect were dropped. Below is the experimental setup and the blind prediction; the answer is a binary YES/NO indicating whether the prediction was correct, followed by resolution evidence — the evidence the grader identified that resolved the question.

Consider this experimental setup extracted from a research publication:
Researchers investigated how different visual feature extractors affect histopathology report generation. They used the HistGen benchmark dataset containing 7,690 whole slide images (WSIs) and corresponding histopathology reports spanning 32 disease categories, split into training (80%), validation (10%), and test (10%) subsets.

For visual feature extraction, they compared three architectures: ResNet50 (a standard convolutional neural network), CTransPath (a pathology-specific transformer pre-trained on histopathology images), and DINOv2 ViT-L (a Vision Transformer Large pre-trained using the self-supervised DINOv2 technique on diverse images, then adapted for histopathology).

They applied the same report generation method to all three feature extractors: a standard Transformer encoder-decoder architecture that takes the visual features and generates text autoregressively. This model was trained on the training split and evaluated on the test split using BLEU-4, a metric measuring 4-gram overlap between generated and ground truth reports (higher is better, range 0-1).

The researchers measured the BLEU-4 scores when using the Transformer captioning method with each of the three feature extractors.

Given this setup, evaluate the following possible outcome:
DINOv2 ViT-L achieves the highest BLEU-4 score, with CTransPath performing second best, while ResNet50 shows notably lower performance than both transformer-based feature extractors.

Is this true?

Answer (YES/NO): YES